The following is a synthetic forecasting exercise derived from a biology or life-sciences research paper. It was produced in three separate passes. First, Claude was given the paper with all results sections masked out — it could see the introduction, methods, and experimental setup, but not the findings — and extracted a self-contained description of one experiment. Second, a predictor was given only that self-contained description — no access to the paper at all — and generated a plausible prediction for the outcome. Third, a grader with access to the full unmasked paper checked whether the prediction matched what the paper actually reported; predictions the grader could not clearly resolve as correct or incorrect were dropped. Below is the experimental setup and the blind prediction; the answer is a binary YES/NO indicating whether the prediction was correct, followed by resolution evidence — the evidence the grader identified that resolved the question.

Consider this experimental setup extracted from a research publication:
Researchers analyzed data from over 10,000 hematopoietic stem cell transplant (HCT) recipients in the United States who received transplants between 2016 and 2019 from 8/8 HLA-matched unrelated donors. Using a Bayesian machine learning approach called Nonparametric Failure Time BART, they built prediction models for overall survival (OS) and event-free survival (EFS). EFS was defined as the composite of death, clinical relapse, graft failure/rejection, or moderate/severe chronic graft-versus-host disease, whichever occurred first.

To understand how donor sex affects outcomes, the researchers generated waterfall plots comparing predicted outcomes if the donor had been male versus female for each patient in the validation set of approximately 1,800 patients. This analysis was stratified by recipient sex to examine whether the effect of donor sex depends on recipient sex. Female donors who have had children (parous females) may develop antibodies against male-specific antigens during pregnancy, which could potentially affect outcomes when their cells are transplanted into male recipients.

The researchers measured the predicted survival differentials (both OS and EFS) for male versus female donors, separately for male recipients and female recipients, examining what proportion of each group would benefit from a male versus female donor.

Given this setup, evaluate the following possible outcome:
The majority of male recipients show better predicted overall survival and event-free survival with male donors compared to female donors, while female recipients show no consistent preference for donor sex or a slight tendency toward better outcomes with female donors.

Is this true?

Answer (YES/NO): NO